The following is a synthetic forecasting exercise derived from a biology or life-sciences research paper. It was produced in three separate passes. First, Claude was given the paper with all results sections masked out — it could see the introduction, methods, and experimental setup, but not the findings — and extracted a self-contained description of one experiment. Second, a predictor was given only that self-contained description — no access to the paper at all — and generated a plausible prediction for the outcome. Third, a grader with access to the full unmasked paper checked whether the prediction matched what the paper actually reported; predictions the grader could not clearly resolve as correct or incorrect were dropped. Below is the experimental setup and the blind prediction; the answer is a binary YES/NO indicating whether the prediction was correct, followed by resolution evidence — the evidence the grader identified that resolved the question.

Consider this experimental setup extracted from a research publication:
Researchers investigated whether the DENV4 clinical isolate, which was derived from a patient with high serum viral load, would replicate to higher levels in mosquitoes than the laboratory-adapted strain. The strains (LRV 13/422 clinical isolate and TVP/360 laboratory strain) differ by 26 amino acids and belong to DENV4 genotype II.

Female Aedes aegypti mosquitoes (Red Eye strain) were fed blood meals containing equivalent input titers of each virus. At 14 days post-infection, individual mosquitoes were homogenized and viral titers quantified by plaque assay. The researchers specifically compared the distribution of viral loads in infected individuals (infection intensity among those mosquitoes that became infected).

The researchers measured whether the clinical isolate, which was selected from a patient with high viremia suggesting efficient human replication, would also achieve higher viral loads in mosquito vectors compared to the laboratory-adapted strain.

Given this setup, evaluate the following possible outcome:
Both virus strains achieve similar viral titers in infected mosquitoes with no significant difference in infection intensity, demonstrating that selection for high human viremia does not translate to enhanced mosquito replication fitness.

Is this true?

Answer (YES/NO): YES